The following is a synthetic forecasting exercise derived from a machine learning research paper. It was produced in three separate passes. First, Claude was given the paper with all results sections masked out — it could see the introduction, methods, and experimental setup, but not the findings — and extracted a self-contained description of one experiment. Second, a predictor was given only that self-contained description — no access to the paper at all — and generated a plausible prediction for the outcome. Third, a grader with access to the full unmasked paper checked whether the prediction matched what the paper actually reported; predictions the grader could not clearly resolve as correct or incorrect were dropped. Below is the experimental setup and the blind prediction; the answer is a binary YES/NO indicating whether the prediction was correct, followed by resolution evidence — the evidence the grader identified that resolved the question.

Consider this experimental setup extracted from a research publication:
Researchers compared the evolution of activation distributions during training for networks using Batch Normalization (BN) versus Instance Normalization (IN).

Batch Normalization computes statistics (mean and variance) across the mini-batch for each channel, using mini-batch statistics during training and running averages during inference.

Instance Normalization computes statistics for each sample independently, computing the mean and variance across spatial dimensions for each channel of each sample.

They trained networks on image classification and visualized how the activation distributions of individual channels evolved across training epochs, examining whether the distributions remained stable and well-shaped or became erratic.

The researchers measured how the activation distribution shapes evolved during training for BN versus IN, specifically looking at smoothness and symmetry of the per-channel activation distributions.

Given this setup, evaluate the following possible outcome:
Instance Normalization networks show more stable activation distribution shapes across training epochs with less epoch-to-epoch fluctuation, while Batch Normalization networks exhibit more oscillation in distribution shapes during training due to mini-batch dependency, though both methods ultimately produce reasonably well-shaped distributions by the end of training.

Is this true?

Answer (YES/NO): NO